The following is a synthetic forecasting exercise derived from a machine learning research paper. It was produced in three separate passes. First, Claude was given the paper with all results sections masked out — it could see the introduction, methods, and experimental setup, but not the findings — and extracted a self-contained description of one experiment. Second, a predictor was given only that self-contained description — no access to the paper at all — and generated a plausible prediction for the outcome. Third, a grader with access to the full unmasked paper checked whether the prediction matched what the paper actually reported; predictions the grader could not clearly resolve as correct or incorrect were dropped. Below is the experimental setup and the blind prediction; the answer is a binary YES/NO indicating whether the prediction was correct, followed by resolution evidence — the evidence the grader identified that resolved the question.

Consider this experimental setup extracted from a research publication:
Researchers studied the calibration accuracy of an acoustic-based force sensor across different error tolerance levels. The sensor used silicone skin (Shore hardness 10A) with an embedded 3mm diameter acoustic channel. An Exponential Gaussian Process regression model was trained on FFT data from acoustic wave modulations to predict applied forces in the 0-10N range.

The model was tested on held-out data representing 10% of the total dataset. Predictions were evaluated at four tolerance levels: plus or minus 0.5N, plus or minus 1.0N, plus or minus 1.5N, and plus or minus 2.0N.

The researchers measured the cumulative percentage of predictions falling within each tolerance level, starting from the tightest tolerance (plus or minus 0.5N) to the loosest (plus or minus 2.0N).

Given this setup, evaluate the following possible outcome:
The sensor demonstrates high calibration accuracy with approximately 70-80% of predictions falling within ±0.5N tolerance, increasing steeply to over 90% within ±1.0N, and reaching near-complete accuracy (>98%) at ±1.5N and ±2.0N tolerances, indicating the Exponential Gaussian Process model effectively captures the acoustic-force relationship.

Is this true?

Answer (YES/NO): NO